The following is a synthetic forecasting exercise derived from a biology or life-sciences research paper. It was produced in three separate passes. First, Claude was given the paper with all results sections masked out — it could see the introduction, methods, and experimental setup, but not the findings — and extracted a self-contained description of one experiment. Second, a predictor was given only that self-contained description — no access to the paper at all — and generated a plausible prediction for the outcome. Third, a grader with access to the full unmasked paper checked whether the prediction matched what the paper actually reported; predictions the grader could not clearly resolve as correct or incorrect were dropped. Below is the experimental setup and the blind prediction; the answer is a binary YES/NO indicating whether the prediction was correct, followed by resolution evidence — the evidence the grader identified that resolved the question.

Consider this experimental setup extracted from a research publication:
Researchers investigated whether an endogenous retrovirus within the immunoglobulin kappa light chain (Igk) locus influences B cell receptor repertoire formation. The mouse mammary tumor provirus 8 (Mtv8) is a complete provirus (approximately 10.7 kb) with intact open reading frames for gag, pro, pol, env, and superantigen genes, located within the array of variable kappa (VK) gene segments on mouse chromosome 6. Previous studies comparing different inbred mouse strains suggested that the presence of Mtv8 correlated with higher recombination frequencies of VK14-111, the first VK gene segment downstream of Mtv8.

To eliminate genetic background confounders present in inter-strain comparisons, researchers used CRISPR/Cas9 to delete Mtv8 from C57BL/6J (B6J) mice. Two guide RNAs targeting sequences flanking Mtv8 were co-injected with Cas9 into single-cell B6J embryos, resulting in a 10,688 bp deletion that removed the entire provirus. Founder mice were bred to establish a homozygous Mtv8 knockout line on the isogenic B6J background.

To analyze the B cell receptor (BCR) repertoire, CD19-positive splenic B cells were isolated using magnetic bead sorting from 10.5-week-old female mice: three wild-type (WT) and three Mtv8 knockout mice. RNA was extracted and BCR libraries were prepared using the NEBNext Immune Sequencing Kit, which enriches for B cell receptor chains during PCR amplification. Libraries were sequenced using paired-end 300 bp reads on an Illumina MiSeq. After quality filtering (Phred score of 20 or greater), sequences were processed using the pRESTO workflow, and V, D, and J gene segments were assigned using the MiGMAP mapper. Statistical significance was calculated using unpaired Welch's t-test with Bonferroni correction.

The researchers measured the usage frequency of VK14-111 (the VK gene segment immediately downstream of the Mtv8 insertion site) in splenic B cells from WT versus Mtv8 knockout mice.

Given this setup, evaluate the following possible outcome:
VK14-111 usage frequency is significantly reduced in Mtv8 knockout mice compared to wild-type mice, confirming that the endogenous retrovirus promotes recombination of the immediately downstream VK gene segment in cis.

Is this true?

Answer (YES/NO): NO